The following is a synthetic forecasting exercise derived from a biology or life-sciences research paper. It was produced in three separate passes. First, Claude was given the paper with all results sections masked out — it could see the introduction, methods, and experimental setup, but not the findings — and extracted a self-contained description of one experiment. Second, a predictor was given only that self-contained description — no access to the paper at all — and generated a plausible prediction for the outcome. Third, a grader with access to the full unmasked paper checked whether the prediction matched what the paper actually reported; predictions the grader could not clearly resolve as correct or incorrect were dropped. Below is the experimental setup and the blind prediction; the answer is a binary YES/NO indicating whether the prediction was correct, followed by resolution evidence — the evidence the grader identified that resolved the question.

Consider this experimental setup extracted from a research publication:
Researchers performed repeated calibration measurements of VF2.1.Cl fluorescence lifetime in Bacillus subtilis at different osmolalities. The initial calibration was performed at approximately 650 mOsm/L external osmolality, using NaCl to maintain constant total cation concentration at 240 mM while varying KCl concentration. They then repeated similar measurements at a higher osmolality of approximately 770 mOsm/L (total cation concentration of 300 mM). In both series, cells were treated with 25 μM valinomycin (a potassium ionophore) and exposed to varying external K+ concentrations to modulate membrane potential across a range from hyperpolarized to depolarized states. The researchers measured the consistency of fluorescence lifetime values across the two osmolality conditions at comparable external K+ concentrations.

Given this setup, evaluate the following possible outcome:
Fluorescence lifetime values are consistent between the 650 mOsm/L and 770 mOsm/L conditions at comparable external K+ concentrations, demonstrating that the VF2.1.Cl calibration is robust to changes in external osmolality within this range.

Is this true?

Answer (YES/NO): YES